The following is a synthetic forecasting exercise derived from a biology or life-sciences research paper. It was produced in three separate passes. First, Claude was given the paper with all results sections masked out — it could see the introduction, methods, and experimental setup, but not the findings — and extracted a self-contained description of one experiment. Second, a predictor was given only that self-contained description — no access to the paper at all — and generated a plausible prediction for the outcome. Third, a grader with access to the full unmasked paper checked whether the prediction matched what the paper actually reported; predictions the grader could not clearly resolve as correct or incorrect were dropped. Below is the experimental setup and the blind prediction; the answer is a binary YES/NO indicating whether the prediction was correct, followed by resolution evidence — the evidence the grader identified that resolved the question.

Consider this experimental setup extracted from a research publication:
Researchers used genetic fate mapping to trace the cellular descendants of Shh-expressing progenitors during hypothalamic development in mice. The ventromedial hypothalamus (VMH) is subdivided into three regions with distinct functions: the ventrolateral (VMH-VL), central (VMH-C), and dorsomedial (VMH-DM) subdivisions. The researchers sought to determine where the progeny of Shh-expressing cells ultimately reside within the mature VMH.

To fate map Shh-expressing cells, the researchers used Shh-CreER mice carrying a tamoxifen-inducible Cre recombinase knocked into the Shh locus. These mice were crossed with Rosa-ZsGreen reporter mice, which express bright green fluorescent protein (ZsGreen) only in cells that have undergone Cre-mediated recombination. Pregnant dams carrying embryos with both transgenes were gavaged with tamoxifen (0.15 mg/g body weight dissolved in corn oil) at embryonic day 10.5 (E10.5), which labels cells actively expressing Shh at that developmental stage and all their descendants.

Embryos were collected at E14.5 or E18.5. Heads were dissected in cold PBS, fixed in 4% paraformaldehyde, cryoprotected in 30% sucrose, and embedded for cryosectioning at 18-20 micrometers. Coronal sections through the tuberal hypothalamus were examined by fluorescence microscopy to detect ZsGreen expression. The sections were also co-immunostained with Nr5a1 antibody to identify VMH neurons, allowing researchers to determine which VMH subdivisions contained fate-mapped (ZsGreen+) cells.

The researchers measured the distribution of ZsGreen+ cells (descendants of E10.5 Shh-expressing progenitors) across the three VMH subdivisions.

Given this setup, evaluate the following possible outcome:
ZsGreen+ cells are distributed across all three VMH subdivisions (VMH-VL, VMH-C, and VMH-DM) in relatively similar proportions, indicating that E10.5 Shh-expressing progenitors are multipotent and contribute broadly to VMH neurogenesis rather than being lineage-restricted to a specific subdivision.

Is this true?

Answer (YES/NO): NO